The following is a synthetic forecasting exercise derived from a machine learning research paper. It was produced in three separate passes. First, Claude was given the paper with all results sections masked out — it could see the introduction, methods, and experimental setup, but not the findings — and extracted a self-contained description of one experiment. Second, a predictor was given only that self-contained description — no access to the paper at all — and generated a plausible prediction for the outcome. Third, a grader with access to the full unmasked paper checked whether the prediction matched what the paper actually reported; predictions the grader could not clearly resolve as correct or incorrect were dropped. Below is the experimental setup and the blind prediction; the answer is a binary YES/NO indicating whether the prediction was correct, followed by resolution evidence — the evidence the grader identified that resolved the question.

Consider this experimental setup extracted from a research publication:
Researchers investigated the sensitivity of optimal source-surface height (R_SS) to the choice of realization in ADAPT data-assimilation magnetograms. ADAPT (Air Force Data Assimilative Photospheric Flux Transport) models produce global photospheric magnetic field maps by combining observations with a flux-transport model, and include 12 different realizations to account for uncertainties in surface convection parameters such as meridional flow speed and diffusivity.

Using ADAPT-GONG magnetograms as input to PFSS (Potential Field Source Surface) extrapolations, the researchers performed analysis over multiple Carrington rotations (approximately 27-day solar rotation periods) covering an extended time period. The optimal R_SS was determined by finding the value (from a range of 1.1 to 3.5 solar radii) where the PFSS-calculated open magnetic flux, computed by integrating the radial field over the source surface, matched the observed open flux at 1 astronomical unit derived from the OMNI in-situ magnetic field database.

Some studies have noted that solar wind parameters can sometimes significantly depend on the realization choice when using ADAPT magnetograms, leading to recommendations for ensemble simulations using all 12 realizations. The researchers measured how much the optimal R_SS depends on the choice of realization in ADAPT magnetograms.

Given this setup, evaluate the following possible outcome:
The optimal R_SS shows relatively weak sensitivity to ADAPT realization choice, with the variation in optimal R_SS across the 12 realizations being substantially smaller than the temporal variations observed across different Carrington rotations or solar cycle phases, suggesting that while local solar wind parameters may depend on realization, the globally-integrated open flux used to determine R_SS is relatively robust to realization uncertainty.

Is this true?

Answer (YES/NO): YES